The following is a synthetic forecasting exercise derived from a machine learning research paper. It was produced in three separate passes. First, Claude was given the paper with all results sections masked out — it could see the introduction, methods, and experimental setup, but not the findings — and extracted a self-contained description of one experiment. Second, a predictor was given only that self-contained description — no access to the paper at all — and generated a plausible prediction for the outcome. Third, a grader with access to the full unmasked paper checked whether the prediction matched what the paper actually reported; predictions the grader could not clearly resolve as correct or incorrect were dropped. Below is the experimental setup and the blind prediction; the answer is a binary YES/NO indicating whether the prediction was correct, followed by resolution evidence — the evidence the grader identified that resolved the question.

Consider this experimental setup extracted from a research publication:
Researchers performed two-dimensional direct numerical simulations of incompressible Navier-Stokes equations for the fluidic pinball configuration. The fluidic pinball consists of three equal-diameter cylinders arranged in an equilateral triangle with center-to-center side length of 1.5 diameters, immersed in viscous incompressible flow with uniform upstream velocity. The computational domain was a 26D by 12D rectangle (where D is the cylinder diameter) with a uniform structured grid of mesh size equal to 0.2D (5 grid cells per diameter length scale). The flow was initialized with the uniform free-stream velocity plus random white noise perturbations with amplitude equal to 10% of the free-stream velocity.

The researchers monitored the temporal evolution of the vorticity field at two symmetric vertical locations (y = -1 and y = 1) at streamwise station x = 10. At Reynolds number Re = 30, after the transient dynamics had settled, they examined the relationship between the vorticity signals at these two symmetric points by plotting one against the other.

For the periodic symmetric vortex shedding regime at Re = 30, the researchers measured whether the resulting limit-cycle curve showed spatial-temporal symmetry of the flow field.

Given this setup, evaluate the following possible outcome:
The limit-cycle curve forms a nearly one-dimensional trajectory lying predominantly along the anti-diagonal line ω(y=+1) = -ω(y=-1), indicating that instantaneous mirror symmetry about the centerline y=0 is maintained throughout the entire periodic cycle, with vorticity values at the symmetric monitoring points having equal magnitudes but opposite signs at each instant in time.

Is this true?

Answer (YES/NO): NO